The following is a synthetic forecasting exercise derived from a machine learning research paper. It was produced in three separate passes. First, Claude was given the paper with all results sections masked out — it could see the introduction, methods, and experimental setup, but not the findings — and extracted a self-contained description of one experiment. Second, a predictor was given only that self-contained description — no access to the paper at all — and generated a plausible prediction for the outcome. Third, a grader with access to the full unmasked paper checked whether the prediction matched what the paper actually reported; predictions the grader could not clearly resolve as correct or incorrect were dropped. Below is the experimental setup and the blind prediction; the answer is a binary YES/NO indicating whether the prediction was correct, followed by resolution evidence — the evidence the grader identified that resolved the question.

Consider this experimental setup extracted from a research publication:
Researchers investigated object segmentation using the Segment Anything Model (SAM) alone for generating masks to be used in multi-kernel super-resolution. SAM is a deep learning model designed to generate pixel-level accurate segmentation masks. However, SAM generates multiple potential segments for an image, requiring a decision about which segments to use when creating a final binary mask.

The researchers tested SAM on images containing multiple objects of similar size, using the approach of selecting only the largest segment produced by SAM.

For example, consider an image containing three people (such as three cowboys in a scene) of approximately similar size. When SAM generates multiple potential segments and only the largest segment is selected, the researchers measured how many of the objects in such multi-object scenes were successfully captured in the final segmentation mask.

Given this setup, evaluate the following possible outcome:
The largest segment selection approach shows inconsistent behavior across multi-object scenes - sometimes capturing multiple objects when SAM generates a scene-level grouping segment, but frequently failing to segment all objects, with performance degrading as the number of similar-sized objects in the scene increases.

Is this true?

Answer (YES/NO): NO